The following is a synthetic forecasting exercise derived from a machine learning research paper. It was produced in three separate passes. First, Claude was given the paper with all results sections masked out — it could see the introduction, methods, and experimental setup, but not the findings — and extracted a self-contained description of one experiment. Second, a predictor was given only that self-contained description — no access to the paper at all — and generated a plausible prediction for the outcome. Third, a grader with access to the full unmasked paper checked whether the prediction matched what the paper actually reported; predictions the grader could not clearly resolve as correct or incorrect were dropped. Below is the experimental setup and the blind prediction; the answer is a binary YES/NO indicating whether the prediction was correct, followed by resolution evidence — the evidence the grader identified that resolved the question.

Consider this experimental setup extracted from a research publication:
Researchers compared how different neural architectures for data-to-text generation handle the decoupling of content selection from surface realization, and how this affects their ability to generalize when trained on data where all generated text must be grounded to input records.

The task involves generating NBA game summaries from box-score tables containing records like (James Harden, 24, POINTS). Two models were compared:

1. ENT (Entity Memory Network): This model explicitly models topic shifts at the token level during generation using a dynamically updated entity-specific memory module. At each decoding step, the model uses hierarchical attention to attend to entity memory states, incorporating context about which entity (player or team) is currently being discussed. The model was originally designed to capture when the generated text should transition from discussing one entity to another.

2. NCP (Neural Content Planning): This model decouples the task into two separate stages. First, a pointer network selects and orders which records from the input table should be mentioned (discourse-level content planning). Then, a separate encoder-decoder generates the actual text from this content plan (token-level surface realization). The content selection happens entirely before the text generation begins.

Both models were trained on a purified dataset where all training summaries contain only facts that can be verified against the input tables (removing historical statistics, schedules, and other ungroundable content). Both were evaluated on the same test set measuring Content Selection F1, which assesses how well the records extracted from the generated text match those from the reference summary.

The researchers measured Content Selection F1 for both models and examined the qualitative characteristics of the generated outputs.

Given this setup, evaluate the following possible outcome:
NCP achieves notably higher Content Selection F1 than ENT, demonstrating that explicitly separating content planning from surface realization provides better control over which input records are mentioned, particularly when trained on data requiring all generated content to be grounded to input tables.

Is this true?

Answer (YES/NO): YES